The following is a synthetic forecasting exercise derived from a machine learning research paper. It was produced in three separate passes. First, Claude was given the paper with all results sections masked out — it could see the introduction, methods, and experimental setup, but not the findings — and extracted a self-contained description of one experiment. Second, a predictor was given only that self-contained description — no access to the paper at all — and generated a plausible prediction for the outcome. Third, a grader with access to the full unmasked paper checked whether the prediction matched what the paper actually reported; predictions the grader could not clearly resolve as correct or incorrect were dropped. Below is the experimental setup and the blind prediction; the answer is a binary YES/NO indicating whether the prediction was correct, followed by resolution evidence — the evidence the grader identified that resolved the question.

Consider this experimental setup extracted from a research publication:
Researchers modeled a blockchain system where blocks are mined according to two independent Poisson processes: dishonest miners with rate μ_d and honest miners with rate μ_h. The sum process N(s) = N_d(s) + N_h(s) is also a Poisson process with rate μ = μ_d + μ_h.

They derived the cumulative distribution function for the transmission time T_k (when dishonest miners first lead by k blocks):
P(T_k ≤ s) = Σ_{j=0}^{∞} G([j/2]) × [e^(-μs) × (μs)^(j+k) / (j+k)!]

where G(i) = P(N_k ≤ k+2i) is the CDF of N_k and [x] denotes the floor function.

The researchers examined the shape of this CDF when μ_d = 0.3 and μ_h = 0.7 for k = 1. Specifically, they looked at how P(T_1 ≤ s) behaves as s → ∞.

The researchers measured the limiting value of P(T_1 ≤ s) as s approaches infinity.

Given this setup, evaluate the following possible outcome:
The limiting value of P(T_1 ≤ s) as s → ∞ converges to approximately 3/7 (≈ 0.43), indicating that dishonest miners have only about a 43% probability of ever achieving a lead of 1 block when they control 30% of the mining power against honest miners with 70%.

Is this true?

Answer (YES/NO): YES